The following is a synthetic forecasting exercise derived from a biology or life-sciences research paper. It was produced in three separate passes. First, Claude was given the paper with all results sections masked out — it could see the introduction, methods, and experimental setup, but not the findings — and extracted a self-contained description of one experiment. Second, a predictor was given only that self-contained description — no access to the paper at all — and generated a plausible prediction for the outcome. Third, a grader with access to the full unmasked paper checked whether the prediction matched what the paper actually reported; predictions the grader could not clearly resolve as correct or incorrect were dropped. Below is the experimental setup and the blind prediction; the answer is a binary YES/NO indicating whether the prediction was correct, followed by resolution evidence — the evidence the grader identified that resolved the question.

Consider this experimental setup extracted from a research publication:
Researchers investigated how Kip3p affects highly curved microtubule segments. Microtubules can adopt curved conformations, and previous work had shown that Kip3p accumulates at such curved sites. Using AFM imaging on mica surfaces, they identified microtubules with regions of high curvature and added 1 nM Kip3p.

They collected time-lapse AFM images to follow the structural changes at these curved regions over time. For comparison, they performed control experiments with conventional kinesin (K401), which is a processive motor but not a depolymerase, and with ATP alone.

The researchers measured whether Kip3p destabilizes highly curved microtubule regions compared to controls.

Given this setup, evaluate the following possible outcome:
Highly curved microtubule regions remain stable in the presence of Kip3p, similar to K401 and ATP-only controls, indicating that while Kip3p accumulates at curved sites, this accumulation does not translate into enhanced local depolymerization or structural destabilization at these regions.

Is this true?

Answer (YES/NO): NO